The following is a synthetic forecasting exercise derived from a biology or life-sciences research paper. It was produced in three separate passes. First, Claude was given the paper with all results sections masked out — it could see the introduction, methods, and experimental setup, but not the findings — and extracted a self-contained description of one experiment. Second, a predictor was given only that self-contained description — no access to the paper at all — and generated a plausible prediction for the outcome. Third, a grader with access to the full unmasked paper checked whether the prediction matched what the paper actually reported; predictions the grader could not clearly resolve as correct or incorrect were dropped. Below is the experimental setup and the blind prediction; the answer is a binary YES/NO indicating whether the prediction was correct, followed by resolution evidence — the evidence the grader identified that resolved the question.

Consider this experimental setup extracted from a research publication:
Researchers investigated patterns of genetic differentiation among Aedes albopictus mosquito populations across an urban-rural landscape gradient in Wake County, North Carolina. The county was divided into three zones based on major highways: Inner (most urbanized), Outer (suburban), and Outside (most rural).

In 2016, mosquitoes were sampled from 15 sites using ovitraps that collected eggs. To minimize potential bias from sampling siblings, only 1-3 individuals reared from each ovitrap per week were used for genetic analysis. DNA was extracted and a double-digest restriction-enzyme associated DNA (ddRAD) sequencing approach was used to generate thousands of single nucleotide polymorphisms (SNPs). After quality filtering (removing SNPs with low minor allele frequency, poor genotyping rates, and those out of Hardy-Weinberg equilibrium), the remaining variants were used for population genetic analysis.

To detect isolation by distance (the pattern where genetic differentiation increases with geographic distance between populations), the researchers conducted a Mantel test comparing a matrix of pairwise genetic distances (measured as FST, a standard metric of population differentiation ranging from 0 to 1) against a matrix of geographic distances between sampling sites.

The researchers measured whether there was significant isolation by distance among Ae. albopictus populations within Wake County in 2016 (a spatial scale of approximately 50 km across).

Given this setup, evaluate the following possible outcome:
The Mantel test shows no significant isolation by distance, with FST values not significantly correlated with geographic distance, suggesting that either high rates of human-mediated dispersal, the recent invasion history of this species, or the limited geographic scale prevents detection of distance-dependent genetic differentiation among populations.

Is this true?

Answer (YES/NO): YES